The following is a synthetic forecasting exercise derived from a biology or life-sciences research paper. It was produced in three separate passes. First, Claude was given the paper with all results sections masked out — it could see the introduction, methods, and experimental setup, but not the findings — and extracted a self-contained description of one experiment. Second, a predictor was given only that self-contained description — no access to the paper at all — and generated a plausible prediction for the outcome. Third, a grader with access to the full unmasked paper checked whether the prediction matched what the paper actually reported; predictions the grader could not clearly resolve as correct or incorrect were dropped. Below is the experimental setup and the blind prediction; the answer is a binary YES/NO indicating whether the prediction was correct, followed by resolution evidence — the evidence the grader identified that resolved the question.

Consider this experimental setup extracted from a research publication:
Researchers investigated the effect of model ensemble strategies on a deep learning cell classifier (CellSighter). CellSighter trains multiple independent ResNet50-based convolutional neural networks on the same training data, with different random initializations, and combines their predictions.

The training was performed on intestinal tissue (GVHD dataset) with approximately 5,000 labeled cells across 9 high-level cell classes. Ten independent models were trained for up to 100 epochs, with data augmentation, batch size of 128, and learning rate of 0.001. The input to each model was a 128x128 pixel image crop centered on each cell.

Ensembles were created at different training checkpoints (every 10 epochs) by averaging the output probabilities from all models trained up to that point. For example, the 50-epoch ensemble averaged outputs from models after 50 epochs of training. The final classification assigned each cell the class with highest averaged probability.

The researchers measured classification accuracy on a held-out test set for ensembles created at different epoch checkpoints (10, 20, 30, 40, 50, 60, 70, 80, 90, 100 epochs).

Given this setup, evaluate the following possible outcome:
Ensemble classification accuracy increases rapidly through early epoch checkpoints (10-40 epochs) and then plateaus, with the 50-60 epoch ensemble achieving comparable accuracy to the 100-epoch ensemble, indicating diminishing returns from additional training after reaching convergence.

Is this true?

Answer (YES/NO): NO